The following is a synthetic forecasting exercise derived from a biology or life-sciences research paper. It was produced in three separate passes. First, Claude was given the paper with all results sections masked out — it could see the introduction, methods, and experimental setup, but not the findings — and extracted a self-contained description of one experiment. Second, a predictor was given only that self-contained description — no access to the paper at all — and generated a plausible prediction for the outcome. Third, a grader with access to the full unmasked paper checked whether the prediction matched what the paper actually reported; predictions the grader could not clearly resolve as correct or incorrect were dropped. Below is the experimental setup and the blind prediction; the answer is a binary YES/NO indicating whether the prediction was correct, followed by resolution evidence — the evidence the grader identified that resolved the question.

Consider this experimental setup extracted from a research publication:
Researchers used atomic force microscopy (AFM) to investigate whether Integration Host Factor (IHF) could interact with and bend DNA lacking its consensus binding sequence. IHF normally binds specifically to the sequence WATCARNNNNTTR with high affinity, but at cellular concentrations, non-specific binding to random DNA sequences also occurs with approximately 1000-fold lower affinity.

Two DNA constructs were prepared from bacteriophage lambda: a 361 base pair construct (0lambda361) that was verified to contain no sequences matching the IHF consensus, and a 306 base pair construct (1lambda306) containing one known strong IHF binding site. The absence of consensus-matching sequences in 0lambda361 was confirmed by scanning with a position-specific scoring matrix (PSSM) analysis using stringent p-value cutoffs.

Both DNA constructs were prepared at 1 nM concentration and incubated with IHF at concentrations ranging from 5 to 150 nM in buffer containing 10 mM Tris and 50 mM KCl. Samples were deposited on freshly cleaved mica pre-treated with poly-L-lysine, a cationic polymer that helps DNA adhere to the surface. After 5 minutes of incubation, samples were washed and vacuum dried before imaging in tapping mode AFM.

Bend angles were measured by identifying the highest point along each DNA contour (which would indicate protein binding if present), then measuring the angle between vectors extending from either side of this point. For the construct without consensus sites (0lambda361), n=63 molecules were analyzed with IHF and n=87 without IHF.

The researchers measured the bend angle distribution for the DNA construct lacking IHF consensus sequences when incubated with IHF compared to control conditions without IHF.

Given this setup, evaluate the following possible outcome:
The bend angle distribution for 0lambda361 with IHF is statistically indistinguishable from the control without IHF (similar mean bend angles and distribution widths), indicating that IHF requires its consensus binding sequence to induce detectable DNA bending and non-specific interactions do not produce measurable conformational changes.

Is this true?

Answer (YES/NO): NO